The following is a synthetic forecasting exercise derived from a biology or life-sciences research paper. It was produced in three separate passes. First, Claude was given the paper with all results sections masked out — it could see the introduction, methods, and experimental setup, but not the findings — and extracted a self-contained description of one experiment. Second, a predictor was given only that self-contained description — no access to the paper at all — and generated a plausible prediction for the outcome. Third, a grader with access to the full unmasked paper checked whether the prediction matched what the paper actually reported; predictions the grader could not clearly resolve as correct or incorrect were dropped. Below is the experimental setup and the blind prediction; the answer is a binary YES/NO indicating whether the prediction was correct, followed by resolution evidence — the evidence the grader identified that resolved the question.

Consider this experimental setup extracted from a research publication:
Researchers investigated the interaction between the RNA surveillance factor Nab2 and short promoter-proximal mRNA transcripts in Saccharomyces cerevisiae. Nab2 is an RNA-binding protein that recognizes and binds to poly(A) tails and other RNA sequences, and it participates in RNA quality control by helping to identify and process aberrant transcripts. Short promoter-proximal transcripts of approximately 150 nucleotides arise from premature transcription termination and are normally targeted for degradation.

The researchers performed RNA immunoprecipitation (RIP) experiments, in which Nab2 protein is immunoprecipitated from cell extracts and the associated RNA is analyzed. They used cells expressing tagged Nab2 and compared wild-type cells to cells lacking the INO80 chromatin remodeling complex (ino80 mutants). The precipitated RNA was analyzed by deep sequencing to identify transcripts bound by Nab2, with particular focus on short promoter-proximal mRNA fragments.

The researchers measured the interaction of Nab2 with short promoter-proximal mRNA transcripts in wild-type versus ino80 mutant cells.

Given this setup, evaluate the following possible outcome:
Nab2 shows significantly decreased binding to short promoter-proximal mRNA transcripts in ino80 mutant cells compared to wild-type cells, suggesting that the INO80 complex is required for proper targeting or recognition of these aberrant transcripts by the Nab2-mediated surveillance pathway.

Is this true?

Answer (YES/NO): YES